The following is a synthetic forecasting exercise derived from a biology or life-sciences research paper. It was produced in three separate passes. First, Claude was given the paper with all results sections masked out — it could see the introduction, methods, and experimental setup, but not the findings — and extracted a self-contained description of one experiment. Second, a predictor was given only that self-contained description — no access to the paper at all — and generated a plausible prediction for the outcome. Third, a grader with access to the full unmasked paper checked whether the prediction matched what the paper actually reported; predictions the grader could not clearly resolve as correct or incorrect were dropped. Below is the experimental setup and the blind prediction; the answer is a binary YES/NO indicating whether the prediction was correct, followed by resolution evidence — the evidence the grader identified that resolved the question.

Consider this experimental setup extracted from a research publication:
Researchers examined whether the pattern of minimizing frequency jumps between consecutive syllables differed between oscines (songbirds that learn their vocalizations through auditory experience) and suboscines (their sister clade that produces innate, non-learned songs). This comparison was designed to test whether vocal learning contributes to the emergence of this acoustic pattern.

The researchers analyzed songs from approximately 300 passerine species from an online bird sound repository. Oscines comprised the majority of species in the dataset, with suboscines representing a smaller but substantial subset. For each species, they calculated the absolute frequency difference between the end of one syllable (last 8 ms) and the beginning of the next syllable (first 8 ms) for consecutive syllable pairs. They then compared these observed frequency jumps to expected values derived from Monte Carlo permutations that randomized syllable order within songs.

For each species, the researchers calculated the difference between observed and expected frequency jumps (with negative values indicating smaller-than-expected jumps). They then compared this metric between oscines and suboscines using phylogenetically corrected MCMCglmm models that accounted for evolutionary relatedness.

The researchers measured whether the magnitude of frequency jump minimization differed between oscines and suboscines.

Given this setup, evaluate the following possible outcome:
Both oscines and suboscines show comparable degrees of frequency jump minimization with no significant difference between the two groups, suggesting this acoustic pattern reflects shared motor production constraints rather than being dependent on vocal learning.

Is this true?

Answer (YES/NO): YES